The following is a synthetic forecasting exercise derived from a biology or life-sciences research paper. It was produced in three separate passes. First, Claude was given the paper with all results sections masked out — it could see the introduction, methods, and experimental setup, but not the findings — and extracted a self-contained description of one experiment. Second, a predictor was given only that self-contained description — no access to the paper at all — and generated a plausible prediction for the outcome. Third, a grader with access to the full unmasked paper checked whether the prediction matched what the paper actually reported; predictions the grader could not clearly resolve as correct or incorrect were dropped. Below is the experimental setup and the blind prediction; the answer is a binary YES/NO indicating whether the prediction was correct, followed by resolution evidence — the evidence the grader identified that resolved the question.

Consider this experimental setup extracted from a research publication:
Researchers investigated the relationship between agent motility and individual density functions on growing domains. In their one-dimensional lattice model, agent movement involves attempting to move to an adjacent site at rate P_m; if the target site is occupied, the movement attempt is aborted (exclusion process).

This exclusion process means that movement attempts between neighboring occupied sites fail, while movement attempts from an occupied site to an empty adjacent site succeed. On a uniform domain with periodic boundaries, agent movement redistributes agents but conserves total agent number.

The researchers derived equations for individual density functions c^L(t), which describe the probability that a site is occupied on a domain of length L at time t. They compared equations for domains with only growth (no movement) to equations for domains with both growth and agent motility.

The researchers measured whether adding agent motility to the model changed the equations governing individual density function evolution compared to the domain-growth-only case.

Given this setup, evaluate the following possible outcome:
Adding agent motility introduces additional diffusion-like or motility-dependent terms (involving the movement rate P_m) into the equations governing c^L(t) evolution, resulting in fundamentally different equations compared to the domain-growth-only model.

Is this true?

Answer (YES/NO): NO